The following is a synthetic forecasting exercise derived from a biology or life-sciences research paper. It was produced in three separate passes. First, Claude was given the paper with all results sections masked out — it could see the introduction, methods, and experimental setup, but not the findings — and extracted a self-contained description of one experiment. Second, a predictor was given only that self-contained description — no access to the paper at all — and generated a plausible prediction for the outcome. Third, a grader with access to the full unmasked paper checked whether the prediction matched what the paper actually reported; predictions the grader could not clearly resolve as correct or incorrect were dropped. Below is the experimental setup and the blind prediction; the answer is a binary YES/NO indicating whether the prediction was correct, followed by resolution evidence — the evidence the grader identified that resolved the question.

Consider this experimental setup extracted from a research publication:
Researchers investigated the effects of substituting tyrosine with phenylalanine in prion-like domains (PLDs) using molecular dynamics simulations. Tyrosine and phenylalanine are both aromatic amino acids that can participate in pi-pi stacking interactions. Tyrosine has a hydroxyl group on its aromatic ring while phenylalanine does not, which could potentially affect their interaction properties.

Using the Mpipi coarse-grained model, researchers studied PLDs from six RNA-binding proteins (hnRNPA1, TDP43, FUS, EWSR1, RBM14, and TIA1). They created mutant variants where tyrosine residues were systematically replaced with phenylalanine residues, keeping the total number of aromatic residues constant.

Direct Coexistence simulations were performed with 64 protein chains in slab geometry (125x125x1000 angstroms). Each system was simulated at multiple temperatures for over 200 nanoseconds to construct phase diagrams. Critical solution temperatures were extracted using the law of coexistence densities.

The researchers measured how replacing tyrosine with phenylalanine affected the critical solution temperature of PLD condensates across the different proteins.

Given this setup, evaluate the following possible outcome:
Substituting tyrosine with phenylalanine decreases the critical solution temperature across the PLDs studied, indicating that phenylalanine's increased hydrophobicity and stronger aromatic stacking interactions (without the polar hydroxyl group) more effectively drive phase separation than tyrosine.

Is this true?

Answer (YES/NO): NO